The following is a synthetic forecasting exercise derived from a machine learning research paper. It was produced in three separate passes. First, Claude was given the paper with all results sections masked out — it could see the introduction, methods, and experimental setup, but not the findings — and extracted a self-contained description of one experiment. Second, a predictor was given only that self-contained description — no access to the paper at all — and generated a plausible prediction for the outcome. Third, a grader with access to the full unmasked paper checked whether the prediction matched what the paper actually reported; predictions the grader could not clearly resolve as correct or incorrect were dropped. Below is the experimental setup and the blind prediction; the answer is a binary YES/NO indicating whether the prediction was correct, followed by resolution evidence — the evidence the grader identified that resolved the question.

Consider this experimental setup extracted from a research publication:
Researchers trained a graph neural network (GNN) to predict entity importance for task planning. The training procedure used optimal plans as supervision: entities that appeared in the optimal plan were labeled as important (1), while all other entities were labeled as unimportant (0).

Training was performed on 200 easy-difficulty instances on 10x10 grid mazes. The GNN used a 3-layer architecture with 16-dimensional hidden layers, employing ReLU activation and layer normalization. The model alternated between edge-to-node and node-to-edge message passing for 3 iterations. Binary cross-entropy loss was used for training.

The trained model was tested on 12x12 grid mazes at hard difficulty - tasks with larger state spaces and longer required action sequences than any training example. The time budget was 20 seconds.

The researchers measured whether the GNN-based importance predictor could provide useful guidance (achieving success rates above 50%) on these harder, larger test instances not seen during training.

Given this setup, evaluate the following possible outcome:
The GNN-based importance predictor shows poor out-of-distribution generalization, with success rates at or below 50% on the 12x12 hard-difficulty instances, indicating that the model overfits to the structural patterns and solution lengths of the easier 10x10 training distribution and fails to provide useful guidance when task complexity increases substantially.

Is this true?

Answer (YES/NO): NO